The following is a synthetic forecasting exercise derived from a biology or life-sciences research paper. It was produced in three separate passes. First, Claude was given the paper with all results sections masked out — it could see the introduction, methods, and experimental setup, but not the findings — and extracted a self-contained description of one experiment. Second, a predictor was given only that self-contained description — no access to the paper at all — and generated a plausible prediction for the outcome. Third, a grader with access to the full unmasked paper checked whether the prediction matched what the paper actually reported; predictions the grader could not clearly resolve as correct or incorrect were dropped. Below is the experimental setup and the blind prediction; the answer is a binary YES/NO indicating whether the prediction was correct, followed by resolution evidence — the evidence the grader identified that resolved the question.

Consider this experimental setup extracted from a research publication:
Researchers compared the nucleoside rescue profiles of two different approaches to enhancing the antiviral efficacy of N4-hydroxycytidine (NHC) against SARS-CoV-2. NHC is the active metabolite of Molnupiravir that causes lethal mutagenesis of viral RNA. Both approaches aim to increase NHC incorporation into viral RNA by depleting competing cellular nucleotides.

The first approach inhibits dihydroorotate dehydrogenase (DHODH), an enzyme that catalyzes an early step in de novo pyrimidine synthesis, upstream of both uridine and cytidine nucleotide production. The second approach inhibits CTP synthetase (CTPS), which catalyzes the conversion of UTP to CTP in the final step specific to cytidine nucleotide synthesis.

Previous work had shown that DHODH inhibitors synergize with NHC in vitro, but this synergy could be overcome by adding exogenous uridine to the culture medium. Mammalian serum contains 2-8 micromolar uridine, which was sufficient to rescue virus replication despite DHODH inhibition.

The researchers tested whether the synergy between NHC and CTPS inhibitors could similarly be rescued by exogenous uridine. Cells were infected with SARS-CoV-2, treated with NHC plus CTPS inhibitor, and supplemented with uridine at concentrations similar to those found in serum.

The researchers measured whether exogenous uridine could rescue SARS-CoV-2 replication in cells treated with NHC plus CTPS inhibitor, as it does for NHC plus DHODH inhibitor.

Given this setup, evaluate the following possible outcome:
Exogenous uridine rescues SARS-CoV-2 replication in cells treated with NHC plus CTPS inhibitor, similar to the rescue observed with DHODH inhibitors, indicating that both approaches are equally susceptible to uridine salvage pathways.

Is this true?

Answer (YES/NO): NO